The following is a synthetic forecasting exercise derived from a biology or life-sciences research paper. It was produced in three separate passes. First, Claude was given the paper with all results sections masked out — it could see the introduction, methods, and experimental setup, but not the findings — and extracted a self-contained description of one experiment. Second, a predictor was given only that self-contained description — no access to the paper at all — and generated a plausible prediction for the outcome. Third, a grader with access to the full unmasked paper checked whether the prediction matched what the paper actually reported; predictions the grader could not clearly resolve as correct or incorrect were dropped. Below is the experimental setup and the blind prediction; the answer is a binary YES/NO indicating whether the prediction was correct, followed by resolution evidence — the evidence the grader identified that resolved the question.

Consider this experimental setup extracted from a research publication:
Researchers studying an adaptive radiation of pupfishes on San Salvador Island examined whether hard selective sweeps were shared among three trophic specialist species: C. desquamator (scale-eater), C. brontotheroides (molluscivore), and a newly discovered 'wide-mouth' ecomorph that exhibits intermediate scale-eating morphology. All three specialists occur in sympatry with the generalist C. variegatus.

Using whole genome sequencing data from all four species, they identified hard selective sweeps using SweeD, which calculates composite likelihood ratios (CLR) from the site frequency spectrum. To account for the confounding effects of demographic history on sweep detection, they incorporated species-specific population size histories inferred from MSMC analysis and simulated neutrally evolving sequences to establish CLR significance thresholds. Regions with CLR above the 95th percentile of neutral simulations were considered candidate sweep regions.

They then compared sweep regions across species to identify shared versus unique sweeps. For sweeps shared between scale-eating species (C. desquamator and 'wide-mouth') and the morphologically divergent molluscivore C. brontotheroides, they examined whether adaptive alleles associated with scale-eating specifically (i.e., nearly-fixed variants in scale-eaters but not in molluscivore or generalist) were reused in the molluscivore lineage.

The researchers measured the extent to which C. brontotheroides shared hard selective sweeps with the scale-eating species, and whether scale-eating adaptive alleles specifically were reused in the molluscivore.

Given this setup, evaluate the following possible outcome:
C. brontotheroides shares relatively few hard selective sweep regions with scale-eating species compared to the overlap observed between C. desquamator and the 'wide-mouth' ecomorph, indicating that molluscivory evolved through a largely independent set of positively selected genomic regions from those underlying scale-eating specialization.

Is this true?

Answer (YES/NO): YES